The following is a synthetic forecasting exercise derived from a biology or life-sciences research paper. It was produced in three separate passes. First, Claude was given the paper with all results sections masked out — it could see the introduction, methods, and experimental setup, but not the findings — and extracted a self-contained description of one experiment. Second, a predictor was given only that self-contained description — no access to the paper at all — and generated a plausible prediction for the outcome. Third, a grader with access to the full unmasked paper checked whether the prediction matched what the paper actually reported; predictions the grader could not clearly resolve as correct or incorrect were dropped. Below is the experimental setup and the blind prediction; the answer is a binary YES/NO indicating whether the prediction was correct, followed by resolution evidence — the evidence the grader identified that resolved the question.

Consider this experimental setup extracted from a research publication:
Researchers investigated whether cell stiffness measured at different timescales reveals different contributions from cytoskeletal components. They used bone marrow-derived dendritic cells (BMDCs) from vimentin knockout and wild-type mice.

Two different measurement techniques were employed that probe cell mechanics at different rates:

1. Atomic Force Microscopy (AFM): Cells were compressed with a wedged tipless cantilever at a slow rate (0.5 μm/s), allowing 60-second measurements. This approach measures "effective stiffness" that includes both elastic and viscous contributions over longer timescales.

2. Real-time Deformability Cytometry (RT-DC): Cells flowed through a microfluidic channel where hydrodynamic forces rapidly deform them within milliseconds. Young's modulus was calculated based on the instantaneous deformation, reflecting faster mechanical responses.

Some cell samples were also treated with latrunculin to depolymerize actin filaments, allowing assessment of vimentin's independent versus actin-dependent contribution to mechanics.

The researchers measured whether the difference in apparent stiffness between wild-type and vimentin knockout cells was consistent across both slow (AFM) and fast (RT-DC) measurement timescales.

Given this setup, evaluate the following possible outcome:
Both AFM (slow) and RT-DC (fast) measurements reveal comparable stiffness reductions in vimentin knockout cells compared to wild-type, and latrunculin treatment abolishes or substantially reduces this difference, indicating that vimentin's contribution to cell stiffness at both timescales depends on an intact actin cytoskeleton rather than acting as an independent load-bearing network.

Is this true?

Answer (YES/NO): YES